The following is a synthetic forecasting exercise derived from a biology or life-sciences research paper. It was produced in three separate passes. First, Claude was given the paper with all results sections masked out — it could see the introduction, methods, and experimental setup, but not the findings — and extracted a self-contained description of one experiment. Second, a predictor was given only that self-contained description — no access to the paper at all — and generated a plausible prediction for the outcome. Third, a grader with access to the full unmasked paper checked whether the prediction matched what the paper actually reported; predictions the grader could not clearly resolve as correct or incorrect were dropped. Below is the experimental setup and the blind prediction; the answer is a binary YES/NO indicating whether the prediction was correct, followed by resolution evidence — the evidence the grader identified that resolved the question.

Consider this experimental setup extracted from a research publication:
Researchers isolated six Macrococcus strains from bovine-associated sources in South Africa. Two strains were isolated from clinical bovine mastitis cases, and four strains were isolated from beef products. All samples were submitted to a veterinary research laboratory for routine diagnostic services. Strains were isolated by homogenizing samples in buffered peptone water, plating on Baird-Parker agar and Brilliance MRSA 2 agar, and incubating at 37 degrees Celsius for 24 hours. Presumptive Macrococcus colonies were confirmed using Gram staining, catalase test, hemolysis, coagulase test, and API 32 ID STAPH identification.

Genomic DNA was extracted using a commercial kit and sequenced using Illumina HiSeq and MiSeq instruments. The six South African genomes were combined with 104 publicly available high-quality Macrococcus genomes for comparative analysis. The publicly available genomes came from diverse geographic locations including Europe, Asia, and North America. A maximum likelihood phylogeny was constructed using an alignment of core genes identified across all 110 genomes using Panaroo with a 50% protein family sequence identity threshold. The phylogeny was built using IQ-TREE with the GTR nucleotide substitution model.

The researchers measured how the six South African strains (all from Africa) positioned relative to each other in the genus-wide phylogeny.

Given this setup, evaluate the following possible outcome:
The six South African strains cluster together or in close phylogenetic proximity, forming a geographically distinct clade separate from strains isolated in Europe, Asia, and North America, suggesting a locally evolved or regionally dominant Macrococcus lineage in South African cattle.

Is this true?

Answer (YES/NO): NO